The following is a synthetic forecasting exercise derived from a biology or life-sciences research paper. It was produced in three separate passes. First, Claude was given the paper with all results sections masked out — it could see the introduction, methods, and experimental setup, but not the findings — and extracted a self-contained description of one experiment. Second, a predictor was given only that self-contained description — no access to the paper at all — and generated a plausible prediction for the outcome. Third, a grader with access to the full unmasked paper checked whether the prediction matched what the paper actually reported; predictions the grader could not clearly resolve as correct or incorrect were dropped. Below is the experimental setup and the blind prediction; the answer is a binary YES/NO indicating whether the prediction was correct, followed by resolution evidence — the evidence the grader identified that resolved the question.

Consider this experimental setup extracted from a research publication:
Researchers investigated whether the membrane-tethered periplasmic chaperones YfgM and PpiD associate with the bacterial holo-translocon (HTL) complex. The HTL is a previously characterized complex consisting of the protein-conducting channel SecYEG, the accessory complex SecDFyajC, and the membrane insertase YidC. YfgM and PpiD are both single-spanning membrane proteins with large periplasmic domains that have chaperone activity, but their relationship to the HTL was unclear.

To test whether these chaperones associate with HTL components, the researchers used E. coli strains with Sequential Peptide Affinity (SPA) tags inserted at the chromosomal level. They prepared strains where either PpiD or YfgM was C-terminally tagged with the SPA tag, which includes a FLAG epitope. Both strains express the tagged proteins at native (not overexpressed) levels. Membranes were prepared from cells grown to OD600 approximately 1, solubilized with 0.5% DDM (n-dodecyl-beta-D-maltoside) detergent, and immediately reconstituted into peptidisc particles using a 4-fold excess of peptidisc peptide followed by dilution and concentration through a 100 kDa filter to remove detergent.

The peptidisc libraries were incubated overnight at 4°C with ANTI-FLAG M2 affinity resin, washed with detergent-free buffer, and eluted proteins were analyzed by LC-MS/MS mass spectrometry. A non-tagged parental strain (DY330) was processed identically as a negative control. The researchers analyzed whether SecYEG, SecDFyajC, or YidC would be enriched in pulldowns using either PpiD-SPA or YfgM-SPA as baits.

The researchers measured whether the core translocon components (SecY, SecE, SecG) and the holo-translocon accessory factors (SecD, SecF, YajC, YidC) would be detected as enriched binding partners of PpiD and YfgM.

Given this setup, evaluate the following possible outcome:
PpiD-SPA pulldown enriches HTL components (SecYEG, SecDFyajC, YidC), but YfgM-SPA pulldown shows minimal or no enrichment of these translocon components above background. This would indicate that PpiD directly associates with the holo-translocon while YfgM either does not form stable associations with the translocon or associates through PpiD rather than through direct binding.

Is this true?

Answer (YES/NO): NO